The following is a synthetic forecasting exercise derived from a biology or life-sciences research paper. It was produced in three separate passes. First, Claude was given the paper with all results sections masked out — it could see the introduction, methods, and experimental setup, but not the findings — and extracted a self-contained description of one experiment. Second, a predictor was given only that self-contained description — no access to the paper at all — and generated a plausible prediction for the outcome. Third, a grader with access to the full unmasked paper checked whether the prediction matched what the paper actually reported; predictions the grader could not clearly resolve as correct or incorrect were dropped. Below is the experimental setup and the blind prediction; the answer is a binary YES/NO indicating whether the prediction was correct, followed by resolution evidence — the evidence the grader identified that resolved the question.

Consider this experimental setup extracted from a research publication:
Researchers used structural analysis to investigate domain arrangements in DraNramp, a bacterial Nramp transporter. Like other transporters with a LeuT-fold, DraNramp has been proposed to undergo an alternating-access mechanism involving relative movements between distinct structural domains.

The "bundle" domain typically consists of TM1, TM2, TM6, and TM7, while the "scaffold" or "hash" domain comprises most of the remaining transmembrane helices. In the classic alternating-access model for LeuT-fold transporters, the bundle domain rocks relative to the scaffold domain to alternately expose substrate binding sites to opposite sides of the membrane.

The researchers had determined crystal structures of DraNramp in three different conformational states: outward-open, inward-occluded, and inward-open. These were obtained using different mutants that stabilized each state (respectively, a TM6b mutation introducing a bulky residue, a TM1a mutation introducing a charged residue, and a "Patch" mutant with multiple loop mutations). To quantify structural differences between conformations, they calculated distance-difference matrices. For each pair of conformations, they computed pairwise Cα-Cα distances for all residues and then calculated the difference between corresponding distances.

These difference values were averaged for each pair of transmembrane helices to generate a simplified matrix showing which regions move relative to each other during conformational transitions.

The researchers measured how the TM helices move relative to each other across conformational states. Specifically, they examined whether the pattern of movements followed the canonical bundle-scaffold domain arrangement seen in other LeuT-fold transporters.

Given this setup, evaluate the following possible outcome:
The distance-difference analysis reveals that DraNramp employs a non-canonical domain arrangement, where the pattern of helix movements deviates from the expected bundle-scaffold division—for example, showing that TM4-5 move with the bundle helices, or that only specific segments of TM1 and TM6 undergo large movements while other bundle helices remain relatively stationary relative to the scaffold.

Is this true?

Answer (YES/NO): YES